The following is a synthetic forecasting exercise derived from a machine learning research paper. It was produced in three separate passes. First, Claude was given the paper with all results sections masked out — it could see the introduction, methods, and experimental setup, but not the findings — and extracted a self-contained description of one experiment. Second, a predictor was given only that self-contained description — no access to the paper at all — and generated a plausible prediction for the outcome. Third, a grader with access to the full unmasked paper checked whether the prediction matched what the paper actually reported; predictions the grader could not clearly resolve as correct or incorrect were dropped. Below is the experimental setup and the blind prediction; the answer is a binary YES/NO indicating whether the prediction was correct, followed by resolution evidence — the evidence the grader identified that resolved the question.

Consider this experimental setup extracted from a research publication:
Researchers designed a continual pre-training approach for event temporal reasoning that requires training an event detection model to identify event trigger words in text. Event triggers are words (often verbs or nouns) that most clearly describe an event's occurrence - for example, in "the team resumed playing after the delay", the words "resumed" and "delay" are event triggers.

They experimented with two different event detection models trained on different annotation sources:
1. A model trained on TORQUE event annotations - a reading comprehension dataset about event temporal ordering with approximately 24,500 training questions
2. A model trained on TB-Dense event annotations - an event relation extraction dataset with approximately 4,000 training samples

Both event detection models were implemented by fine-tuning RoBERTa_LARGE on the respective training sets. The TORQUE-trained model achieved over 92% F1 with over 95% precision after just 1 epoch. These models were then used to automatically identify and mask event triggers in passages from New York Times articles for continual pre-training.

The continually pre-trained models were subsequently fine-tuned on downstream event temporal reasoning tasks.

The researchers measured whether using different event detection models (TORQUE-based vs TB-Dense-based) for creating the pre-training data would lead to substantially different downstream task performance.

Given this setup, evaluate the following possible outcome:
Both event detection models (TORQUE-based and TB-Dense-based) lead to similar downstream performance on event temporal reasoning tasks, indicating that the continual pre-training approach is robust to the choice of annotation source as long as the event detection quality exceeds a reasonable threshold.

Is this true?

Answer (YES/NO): YES